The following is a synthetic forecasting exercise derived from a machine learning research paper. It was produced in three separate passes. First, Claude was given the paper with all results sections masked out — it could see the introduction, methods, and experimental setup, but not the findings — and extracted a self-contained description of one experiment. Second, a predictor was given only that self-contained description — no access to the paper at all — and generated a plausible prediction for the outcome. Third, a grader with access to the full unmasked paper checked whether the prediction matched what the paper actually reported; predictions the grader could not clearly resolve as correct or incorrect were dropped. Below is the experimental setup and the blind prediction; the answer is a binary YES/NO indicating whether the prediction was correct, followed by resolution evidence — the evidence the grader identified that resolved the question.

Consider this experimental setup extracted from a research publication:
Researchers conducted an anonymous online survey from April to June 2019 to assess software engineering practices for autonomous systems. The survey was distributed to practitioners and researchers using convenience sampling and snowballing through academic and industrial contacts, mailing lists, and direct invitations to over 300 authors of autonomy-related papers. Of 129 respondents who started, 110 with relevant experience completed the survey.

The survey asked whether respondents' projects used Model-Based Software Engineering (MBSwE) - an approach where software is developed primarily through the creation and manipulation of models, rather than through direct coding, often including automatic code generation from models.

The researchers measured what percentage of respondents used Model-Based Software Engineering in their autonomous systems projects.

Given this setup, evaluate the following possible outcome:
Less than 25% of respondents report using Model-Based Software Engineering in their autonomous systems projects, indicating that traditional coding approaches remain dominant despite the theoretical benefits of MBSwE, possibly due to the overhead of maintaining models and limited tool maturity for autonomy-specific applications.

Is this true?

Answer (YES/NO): NO